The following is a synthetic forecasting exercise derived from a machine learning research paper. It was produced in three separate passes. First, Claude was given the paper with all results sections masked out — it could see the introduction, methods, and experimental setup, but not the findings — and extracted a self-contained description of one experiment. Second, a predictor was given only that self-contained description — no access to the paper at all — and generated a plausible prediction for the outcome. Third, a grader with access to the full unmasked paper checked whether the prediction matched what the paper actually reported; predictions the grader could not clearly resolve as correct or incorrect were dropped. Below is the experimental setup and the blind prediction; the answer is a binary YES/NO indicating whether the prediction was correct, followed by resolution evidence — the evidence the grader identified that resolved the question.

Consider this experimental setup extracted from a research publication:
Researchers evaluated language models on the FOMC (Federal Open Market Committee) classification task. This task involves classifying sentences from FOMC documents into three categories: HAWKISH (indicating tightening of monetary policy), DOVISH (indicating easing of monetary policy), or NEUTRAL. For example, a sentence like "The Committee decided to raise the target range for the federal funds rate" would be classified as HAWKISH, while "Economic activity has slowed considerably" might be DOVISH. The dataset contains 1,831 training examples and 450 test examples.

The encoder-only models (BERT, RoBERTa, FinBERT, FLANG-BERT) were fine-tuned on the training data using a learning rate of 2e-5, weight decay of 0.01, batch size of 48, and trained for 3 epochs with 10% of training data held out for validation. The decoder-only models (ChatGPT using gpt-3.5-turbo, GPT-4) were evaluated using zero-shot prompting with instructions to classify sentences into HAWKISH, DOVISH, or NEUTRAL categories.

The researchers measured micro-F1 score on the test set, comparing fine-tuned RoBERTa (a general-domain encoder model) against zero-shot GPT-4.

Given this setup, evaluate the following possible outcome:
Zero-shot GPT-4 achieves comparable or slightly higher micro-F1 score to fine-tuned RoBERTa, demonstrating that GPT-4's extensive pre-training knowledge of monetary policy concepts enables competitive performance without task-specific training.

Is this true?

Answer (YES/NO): NO